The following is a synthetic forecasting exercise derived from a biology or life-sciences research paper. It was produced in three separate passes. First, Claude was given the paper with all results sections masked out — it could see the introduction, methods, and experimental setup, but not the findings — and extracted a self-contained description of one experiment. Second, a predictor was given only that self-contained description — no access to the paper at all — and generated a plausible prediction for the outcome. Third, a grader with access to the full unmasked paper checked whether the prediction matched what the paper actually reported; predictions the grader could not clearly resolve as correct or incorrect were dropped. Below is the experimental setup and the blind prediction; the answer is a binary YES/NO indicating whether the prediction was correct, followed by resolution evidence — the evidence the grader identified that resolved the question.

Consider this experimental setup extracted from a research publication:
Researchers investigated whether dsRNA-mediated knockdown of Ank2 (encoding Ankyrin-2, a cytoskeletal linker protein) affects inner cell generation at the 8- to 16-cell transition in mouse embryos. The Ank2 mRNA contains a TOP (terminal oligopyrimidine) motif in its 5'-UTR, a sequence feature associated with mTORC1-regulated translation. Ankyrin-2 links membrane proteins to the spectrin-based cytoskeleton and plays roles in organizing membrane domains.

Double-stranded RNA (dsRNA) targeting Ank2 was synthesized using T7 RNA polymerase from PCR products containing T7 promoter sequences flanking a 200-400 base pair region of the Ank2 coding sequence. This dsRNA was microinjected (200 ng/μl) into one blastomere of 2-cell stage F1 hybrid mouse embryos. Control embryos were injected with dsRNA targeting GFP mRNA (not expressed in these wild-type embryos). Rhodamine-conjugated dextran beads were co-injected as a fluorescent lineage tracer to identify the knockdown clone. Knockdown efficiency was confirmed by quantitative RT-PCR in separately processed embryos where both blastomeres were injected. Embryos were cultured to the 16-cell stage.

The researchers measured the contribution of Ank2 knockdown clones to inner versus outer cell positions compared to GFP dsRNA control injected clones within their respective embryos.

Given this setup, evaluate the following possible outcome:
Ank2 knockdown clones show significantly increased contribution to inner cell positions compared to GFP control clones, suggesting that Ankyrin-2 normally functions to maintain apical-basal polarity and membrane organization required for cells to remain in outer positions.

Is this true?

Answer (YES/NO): NO